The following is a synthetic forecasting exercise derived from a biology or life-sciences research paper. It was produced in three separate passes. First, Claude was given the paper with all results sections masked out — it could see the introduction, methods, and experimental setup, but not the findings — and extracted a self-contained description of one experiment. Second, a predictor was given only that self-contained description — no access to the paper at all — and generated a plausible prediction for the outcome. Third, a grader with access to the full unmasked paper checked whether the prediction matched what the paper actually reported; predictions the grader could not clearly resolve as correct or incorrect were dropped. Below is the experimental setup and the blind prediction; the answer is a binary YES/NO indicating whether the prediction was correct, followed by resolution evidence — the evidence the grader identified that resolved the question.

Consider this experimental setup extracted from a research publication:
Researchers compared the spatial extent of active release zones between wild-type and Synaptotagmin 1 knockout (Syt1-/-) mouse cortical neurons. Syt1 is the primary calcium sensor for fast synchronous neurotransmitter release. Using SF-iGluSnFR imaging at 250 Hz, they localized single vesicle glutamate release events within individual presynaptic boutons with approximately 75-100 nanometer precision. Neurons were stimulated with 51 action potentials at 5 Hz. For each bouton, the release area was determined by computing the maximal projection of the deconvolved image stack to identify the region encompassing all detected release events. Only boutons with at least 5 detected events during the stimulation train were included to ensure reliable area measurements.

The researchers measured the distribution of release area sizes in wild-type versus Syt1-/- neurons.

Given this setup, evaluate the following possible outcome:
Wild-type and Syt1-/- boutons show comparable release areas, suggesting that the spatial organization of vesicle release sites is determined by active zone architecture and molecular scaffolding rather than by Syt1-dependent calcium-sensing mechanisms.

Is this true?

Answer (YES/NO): YES